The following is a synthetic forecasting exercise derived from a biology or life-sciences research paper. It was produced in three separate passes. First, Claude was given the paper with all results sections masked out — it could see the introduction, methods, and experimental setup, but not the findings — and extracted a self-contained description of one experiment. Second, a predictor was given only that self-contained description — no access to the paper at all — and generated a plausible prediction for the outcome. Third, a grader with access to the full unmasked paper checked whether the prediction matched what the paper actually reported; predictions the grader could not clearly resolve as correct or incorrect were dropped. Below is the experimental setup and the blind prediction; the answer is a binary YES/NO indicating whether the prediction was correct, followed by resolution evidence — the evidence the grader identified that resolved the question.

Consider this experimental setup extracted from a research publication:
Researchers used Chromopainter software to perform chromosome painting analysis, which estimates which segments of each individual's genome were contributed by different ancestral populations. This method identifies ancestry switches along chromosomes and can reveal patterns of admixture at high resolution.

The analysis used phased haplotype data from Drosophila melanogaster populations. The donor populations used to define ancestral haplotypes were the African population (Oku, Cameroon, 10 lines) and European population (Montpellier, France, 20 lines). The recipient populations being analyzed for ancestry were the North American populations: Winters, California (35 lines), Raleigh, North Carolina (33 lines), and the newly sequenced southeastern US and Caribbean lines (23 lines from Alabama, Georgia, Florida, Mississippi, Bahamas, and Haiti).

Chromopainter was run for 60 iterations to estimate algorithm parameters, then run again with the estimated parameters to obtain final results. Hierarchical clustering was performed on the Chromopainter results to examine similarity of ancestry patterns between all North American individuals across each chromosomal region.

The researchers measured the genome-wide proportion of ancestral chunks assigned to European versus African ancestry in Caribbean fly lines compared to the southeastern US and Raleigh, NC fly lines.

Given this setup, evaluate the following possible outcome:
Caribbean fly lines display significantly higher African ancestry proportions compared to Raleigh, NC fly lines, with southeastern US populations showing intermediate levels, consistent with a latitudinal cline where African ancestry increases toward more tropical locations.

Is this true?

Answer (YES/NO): YES